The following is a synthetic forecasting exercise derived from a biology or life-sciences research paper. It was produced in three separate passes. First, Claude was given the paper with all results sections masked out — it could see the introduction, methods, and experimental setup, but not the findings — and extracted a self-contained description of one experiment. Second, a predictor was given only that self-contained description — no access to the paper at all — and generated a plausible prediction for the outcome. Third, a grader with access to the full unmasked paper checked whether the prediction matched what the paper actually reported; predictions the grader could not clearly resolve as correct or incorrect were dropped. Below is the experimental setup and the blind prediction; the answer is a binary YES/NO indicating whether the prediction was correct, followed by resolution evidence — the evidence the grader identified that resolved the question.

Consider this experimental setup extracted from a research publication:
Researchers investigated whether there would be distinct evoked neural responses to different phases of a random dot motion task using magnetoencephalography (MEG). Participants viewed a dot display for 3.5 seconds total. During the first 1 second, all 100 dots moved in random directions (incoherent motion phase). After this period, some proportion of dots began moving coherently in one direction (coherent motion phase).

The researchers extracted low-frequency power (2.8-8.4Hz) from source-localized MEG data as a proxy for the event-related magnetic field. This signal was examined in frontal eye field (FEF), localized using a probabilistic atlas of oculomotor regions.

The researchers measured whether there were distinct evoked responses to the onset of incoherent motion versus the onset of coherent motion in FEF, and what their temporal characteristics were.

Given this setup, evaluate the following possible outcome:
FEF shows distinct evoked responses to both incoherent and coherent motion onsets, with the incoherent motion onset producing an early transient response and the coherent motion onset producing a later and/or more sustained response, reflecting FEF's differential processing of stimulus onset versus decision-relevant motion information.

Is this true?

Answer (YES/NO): YES